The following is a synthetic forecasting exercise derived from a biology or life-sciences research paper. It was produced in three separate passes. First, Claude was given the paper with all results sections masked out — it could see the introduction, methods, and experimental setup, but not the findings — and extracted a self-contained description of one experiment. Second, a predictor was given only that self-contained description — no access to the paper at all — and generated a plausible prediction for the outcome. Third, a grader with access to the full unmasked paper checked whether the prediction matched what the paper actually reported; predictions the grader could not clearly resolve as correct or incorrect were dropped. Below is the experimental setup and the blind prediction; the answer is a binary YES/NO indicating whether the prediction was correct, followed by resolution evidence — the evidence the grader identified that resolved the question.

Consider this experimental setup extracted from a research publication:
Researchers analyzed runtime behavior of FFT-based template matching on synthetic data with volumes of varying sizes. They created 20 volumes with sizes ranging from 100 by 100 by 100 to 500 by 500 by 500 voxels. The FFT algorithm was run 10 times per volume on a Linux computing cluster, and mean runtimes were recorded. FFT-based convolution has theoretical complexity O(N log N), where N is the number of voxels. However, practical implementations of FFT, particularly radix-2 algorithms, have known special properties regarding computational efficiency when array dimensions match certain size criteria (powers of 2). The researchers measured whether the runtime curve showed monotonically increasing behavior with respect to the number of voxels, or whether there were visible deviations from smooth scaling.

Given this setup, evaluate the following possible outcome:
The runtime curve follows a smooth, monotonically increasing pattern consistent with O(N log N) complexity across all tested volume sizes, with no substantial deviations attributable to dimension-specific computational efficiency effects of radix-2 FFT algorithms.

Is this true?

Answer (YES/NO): NO